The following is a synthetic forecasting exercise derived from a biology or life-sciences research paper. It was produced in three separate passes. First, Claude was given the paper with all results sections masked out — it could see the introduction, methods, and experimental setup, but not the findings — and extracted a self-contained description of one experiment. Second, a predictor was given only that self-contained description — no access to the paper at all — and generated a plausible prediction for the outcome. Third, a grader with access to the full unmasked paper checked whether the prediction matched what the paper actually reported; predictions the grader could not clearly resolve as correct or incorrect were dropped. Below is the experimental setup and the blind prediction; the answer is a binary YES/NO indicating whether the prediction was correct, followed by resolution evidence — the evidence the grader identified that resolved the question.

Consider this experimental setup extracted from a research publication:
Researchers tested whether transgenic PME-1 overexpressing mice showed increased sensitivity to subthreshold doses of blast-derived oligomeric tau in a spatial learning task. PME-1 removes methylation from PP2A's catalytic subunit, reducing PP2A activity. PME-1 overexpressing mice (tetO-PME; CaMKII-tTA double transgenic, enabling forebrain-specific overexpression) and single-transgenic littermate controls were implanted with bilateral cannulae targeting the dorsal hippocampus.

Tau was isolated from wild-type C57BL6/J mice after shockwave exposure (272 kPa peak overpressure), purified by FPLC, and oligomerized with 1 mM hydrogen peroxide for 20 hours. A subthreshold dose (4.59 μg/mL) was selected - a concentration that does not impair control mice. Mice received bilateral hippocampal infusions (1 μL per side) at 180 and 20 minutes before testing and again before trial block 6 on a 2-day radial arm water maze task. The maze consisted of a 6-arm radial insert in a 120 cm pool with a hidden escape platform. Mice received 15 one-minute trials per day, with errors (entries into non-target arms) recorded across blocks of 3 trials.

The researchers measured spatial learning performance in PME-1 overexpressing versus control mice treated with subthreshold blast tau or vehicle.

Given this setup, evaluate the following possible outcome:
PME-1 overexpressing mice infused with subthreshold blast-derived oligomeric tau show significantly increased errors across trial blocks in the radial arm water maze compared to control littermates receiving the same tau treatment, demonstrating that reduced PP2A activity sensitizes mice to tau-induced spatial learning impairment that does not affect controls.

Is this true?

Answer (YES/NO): YES